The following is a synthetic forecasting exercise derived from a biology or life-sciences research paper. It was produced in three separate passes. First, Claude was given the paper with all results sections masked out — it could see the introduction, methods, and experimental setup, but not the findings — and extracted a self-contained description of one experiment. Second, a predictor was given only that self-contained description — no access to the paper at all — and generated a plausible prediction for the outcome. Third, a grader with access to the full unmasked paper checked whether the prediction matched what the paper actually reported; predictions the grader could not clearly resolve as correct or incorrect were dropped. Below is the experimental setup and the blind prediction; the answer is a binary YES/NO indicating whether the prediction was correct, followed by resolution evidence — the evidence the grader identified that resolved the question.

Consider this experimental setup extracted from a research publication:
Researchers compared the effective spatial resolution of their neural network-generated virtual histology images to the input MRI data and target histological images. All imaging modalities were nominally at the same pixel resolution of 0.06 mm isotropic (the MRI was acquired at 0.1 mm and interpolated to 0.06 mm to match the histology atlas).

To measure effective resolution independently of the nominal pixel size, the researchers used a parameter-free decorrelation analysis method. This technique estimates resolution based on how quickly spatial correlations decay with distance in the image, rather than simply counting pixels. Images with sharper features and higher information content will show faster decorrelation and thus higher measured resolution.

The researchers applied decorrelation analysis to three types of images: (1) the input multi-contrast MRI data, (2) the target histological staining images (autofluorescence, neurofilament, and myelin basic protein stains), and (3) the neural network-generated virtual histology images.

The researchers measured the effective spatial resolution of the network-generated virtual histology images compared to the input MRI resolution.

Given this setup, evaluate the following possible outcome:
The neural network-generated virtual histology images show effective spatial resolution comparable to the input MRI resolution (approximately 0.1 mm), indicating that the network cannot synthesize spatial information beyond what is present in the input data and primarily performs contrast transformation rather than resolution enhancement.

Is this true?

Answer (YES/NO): YES